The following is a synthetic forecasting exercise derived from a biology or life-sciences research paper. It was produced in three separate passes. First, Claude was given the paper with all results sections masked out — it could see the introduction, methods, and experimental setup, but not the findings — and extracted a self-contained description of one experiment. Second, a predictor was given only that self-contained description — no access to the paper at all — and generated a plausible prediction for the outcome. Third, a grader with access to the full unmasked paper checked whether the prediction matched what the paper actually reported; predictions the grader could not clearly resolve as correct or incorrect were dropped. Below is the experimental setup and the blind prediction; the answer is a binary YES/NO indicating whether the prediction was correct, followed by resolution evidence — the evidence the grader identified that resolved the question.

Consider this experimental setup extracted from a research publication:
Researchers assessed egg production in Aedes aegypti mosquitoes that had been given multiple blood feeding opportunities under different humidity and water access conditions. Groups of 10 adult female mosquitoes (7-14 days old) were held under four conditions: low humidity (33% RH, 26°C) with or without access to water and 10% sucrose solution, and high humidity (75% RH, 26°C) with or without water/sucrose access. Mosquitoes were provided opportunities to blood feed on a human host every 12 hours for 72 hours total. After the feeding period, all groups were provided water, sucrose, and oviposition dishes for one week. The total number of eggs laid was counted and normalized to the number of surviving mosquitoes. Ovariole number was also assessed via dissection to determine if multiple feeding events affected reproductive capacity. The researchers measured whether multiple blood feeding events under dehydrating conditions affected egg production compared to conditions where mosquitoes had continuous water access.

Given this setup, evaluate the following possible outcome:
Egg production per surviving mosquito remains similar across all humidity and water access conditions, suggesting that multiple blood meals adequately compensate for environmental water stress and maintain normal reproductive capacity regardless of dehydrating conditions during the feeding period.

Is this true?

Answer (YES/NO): NO